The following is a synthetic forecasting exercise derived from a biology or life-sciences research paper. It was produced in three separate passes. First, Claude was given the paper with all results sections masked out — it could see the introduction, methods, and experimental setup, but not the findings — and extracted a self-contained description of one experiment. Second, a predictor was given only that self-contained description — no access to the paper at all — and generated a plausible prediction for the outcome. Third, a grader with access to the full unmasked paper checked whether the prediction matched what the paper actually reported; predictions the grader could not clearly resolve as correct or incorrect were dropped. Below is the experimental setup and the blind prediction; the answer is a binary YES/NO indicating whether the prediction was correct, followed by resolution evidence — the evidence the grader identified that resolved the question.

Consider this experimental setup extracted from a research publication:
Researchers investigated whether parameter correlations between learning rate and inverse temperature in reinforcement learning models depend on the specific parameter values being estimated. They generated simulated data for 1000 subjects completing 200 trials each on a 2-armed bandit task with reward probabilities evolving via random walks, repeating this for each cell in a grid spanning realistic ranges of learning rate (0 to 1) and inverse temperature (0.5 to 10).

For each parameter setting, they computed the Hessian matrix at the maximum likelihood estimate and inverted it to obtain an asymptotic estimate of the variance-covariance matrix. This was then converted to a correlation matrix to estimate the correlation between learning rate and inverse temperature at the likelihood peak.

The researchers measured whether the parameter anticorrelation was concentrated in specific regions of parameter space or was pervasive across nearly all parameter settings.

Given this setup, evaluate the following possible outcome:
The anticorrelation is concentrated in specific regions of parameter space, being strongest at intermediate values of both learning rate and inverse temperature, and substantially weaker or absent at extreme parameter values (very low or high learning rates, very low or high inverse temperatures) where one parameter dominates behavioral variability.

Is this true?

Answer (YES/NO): NO